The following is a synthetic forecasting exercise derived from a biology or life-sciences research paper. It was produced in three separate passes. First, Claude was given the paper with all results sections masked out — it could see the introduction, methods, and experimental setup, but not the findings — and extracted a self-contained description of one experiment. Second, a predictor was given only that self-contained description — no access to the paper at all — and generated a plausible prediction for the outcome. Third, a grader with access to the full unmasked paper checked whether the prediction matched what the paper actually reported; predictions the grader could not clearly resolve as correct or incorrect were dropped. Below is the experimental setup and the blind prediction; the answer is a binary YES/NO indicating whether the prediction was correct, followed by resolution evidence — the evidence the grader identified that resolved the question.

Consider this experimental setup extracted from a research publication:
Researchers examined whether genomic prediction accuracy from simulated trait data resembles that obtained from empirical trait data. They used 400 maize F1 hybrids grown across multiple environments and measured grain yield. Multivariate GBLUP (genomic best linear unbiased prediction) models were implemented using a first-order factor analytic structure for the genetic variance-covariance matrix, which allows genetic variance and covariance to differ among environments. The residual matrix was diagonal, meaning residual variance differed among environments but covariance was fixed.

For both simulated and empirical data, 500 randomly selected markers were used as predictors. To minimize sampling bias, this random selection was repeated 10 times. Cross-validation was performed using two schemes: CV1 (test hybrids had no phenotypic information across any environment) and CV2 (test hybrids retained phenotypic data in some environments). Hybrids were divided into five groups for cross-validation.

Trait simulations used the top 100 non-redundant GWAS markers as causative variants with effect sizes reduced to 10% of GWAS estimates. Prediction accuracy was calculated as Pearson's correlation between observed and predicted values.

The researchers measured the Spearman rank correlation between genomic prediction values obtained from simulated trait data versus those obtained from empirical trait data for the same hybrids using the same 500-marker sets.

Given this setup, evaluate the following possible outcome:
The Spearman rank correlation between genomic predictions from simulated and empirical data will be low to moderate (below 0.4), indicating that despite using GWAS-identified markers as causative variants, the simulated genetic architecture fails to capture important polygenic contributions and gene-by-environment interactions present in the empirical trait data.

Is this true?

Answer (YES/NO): NO